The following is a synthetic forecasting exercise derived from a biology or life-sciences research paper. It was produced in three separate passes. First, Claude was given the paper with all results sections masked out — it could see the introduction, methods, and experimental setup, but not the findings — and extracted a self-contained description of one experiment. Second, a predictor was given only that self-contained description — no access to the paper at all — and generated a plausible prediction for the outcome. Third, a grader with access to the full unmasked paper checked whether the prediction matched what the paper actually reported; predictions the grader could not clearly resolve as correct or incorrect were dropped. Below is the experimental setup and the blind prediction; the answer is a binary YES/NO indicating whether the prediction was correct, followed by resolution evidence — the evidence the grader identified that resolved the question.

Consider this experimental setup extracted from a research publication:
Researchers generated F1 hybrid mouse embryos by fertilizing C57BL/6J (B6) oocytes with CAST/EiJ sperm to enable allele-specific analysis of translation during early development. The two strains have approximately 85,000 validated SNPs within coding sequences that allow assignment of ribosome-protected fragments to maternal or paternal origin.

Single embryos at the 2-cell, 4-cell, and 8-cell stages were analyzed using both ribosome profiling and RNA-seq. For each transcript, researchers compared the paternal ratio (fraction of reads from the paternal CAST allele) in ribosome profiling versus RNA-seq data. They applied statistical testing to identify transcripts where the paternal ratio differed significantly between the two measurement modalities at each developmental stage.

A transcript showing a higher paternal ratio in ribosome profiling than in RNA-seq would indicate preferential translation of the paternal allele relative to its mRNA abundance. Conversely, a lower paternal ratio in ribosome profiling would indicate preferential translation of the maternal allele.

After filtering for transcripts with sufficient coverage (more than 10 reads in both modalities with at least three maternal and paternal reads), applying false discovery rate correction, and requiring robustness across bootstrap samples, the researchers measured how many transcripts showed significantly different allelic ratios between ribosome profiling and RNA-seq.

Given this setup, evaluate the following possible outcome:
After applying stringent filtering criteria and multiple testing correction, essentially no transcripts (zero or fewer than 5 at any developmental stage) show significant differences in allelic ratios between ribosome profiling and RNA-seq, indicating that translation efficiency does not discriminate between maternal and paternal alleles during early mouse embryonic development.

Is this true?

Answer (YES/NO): NO